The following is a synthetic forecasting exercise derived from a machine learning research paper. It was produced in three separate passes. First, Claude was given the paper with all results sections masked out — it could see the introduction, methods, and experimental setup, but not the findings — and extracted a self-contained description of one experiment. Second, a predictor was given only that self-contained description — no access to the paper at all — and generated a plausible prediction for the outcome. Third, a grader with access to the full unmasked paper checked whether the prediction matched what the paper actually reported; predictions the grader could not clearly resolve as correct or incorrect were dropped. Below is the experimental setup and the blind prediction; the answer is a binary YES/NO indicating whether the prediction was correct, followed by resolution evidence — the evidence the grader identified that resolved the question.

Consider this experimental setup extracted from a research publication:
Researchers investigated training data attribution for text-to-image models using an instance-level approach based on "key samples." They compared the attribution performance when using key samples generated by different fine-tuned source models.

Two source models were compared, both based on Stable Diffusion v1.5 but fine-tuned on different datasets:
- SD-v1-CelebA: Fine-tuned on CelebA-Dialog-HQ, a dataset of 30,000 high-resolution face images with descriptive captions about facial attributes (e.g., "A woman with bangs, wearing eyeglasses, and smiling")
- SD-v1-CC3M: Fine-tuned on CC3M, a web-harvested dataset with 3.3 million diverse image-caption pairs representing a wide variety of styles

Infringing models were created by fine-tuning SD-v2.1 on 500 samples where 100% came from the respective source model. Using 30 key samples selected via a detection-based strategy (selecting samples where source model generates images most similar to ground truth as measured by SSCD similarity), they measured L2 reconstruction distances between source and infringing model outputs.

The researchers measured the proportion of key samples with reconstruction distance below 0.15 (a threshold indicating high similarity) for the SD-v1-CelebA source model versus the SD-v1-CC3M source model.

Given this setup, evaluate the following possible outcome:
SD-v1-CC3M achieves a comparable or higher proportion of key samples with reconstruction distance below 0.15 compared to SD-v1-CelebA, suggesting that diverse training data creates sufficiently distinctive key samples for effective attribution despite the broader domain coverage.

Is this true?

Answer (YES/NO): NO